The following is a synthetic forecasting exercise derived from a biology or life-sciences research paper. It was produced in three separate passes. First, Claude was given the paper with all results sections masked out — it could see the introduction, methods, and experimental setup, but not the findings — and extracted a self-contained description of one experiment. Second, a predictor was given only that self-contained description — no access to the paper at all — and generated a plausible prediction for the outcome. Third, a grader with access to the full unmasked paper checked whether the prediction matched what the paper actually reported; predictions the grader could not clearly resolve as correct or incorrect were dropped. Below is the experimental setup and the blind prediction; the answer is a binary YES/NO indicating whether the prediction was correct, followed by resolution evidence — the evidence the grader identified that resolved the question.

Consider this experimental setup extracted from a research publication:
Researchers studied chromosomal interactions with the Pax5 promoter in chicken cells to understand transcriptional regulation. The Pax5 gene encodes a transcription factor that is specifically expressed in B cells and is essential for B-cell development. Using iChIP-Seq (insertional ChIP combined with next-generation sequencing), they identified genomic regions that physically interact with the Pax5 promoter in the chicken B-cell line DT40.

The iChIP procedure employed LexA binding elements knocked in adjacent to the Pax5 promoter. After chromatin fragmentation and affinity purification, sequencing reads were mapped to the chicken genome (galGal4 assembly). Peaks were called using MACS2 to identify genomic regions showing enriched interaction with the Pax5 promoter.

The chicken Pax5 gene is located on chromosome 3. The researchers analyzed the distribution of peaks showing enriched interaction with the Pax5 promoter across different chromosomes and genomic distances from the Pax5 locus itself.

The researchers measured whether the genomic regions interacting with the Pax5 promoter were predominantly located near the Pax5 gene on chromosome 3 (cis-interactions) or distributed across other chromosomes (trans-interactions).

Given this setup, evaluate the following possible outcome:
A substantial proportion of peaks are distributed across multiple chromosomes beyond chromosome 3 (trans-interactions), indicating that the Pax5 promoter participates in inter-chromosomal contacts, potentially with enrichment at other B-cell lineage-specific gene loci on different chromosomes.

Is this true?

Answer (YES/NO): YES